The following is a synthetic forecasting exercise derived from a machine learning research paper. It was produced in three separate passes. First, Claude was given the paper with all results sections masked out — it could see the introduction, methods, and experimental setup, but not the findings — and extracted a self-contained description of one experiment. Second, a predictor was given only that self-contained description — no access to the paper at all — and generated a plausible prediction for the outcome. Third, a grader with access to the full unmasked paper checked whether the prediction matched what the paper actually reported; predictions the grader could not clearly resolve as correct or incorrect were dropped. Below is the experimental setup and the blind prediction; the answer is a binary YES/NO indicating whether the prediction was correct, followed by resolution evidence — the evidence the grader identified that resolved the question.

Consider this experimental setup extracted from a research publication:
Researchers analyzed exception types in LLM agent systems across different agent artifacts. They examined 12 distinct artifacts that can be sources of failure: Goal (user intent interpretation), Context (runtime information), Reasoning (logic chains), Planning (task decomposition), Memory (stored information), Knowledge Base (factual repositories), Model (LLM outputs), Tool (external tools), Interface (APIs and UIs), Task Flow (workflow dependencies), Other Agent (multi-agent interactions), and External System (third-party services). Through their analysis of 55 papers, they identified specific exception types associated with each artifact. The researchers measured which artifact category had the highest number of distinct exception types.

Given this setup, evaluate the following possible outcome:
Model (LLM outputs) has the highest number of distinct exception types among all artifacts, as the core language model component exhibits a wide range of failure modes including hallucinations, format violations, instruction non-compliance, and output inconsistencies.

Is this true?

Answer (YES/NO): NO